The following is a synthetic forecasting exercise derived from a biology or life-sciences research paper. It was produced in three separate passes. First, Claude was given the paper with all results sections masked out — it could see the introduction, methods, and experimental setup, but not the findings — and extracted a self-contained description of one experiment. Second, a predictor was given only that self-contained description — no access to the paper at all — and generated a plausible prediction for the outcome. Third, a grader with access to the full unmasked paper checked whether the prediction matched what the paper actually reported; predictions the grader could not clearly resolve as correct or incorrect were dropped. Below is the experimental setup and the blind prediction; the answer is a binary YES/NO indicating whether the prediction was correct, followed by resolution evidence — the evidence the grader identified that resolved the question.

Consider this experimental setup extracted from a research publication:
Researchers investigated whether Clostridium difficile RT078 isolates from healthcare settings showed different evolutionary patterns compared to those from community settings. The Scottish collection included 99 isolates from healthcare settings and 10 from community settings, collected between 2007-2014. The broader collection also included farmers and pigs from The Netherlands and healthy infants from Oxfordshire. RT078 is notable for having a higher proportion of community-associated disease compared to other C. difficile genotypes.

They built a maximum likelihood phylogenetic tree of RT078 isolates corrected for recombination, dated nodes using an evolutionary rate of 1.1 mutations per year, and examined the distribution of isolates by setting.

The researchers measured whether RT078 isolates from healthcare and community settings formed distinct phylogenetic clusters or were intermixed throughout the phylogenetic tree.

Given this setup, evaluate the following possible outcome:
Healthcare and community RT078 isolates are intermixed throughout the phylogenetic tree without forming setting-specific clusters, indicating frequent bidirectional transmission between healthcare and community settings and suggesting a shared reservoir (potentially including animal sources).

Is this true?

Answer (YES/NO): YES